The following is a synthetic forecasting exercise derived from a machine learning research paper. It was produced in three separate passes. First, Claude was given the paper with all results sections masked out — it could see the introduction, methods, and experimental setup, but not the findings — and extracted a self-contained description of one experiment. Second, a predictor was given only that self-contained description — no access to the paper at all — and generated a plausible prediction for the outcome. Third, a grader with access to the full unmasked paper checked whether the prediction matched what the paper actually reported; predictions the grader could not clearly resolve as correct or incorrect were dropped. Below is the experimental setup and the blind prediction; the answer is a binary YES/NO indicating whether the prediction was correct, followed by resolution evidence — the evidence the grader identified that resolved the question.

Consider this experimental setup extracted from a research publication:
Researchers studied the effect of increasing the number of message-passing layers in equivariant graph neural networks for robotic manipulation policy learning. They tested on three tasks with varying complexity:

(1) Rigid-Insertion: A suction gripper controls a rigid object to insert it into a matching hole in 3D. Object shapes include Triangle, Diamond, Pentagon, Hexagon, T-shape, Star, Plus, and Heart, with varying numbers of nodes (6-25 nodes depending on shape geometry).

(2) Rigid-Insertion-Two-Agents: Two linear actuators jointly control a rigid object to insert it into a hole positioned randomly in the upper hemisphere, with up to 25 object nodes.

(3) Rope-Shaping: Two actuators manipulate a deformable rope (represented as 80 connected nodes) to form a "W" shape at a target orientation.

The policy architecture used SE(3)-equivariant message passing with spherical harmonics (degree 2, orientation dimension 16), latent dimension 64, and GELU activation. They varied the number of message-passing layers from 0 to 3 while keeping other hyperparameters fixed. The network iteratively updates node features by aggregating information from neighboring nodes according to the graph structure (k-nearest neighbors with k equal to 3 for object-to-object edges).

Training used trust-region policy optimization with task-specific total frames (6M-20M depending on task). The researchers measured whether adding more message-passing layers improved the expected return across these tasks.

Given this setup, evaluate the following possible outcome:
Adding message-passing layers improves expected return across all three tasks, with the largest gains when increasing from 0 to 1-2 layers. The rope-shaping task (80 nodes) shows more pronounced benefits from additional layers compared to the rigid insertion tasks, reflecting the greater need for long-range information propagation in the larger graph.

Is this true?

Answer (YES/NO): NO